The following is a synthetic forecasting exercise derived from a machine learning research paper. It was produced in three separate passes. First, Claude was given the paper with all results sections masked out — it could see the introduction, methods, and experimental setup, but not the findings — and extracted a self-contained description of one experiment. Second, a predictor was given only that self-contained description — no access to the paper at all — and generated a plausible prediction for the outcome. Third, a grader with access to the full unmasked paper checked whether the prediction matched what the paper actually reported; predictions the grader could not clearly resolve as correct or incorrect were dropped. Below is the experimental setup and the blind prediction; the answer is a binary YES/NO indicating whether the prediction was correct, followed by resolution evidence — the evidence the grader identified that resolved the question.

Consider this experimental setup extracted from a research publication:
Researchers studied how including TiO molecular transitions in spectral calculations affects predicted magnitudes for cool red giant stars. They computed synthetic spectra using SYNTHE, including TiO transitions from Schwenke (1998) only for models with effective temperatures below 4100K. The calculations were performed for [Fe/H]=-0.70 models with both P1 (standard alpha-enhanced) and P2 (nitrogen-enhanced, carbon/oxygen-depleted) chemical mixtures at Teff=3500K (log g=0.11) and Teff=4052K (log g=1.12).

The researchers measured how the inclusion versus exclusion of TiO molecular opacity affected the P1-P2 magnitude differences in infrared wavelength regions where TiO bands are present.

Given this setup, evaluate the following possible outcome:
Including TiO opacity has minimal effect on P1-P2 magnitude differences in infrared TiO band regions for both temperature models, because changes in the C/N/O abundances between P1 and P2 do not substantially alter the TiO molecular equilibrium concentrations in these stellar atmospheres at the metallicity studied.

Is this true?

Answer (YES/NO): NO